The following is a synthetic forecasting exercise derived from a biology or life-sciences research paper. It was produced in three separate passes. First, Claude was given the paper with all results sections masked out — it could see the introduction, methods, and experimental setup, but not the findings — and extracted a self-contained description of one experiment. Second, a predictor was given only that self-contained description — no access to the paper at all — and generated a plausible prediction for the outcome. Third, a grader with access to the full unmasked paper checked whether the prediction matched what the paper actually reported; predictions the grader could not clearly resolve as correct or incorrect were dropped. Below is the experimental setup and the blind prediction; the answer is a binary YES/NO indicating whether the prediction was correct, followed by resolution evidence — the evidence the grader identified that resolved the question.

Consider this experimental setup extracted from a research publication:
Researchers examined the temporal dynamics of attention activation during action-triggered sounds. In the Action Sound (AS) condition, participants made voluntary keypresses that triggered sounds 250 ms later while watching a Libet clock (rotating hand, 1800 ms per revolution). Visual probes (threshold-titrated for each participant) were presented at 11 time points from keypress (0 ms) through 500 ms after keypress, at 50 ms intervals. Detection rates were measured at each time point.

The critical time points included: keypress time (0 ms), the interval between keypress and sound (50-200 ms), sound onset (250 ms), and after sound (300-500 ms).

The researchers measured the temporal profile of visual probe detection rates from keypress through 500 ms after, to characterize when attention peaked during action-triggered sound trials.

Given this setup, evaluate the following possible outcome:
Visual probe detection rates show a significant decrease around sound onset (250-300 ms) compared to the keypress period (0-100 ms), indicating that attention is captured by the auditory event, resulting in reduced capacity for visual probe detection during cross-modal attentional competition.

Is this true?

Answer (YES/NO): NO